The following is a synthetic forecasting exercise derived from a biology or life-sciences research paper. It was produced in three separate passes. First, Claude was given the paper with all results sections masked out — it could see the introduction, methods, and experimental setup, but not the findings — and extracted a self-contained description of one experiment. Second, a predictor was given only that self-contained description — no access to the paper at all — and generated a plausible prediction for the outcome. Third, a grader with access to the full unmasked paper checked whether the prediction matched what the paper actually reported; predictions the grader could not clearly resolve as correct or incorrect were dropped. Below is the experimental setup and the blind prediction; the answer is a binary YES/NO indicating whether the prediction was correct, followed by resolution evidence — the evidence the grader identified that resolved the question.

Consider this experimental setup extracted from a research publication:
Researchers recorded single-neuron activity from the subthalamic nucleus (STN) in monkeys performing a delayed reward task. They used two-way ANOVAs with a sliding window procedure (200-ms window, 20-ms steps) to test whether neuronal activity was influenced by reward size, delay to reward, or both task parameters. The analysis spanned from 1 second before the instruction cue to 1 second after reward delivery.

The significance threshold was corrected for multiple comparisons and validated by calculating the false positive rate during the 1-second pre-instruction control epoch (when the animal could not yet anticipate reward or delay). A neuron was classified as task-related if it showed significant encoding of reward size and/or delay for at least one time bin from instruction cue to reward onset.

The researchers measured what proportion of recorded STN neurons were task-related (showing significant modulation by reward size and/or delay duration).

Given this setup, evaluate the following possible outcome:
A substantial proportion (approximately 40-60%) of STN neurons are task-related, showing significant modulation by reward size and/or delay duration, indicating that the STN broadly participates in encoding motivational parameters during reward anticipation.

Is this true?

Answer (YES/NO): NO